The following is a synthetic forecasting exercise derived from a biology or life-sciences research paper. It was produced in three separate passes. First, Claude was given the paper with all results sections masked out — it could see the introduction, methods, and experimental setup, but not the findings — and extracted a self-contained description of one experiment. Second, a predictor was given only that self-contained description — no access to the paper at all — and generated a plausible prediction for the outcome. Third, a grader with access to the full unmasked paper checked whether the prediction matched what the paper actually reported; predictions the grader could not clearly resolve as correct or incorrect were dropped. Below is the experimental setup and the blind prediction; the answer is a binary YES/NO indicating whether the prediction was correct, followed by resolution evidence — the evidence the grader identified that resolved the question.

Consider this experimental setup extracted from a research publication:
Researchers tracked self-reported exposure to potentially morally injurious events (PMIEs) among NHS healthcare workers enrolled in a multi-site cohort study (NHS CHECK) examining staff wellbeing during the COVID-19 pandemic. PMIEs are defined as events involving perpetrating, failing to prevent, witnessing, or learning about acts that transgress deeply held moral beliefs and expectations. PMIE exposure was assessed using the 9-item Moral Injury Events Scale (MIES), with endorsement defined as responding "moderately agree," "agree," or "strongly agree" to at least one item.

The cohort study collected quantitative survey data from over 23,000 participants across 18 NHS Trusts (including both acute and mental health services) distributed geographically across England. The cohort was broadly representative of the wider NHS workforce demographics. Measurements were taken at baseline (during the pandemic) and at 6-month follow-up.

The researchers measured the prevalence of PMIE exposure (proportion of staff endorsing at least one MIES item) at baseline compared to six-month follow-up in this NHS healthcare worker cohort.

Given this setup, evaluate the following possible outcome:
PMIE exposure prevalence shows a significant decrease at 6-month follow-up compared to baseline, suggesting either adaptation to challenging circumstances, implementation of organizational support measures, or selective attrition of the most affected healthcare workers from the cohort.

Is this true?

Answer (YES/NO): NO